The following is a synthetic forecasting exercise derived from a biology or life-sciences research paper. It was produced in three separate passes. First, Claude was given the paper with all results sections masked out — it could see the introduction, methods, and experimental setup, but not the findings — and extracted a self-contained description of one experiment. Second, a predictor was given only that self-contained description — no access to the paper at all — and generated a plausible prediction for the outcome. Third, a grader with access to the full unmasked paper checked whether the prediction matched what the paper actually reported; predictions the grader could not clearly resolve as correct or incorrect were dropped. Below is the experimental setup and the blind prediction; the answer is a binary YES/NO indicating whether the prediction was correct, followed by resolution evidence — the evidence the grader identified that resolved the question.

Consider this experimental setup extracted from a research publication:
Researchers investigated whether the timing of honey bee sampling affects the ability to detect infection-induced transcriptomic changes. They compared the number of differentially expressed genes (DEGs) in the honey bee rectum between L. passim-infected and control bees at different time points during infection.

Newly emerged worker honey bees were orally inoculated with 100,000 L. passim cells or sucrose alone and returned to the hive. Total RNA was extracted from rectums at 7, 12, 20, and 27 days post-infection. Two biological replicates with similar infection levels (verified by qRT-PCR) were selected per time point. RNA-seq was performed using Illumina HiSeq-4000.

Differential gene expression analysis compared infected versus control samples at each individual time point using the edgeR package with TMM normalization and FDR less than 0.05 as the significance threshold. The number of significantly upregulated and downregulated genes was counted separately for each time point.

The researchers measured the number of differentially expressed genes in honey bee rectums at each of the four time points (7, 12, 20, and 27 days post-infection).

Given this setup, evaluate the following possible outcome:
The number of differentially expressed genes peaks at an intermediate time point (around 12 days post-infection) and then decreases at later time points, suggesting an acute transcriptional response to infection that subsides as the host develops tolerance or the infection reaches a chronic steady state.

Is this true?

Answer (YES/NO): YES